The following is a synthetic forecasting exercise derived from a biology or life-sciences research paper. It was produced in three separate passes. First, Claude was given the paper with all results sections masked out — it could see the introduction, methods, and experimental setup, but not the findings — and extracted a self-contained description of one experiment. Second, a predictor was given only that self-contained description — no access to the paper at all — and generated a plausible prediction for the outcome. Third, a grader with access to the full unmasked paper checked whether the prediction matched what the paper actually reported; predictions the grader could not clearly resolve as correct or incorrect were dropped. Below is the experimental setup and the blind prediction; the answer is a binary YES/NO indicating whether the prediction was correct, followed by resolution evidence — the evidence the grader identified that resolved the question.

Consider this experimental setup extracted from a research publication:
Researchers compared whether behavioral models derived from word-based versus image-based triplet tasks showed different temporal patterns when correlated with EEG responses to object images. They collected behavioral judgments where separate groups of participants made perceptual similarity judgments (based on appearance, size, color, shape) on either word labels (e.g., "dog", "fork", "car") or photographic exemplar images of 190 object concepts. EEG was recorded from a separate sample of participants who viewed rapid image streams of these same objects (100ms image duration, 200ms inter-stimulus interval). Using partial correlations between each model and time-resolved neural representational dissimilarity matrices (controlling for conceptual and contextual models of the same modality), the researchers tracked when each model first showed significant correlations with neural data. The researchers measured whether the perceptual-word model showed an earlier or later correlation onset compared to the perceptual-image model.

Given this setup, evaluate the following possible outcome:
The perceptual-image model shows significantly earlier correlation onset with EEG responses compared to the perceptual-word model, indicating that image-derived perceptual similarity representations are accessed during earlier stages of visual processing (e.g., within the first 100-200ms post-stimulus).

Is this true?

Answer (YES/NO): YES